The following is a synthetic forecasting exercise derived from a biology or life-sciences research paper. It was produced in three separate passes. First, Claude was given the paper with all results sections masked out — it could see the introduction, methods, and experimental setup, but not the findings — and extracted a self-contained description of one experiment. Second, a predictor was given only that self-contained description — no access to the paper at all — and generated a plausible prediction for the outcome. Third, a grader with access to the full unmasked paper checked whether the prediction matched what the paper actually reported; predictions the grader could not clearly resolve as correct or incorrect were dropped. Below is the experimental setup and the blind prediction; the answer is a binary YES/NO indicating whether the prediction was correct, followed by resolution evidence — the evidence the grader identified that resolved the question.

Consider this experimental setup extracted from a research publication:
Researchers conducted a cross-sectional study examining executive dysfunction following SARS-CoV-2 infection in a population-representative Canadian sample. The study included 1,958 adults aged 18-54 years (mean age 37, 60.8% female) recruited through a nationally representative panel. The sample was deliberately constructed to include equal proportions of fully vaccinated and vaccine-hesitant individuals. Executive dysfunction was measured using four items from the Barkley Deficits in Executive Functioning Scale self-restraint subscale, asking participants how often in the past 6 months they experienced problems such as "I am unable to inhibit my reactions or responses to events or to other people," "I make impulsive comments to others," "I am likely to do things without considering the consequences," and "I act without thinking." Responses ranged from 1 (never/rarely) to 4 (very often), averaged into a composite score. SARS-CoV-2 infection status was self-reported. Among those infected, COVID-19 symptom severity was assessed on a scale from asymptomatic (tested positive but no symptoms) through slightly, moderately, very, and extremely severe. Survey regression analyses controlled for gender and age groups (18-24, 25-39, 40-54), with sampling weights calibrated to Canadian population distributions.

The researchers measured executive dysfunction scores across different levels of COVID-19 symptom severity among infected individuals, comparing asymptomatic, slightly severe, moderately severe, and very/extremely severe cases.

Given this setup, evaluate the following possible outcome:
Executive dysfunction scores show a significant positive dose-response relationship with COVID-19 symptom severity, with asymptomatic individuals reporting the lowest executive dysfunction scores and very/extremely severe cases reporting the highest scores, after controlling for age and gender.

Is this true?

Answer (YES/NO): YES